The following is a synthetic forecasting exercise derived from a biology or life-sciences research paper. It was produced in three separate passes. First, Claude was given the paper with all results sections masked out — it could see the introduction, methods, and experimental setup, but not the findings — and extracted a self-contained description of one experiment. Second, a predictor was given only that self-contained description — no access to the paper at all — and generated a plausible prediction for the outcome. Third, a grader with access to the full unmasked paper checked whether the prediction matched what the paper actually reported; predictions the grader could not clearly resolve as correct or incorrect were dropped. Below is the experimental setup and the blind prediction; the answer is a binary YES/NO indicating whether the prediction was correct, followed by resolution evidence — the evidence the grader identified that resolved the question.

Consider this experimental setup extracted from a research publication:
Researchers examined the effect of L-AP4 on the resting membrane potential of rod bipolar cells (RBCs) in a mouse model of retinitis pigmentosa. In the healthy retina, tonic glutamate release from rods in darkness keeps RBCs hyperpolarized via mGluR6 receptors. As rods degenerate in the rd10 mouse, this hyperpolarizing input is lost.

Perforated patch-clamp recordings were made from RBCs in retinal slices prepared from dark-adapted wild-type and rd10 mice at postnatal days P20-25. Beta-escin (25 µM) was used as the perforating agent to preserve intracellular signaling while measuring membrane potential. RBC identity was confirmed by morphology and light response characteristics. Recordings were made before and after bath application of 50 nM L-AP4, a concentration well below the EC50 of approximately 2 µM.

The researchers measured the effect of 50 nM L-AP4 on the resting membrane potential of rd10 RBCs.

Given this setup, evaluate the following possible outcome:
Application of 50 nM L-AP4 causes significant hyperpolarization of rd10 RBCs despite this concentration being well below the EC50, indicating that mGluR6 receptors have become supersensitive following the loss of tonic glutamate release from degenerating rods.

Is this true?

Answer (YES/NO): NO